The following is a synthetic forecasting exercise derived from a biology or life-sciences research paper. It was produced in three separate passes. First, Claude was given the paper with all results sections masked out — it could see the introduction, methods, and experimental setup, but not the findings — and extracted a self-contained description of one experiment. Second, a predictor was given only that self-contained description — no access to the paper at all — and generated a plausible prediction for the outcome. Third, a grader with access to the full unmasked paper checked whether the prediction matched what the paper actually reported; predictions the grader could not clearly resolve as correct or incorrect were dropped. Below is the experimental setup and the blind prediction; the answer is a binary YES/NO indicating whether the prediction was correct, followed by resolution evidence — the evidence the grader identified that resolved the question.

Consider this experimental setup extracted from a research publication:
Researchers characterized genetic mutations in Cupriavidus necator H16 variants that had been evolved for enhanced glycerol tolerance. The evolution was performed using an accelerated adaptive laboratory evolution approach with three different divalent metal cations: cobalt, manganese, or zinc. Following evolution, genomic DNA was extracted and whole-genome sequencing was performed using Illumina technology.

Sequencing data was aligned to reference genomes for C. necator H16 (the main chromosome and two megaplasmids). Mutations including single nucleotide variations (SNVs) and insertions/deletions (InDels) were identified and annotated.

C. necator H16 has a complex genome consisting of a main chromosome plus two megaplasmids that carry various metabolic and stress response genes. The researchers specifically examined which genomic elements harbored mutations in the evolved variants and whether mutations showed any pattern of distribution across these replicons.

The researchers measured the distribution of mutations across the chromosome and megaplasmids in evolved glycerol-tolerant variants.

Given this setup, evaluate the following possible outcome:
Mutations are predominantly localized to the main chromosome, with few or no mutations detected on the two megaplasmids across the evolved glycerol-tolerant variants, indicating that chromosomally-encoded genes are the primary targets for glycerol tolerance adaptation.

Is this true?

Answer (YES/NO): YES